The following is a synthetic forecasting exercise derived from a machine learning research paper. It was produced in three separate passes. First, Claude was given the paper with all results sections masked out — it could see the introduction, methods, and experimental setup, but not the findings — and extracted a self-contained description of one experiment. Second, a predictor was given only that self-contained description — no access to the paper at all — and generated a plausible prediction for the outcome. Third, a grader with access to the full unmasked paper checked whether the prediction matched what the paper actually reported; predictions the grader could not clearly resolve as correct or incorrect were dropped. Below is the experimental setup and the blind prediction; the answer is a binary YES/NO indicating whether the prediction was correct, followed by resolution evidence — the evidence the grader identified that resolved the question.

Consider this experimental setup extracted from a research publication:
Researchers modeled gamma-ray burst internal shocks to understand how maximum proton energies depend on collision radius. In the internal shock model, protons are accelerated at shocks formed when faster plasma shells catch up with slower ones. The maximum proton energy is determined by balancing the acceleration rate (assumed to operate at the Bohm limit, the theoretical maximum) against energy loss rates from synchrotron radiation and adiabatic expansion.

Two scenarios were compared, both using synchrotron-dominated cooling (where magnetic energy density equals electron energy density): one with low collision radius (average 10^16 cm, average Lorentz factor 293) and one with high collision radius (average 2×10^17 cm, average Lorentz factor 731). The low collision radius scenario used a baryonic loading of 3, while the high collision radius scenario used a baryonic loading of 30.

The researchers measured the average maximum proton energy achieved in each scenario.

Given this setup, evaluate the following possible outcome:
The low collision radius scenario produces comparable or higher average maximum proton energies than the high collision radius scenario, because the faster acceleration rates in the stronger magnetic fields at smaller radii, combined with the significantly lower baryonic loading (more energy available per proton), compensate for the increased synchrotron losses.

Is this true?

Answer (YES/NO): YES